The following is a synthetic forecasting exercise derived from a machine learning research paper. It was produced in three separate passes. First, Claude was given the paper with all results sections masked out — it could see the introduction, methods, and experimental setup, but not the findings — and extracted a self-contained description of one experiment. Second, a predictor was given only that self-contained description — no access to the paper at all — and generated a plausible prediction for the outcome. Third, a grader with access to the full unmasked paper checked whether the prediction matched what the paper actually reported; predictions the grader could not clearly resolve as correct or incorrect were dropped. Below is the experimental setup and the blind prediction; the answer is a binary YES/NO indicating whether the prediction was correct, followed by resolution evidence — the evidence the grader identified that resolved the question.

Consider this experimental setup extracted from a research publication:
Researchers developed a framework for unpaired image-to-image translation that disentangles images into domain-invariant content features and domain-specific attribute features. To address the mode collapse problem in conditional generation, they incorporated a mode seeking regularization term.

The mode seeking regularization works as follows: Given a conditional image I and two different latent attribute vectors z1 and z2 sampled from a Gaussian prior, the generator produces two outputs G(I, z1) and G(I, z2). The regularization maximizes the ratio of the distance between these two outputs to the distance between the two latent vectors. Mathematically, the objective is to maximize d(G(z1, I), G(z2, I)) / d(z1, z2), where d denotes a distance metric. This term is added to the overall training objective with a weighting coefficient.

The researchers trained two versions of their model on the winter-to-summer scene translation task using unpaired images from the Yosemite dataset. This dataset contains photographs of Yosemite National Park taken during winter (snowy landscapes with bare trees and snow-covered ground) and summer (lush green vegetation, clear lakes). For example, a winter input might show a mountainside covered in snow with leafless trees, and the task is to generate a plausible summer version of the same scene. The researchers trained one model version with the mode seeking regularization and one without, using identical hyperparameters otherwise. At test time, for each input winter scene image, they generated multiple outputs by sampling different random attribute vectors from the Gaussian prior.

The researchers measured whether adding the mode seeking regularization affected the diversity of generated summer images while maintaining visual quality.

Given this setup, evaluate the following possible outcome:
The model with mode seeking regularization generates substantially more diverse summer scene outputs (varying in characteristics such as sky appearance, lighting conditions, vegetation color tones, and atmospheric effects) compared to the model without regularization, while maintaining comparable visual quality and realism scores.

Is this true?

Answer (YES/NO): YES